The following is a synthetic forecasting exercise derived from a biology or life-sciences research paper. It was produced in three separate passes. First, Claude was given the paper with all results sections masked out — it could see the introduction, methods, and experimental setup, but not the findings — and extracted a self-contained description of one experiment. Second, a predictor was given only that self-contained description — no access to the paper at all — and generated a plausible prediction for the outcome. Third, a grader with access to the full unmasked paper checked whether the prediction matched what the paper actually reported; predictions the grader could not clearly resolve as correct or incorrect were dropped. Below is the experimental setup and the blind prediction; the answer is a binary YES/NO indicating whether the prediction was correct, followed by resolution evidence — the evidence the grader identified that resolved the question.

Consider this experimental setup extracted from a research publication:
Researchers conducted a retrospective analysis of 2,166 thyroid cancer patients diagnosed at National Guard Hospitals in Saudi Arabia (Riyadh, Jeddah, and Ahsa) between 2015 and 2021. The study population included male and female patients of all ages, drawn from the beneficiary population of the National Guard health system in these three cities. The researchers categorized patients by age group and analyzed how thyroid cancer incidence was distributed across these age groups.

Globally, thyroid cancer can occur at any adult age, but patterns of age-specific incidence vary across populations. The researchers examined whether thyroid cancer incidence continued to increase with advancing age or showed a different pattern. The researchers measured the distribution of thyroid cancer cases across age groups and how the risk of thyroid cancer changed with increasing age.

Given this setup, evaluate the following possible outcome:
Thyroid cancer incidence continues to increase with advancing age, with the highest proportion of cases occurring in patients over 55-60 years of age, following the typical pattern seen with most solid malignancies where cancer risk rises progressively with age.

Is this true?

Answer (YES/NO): NO